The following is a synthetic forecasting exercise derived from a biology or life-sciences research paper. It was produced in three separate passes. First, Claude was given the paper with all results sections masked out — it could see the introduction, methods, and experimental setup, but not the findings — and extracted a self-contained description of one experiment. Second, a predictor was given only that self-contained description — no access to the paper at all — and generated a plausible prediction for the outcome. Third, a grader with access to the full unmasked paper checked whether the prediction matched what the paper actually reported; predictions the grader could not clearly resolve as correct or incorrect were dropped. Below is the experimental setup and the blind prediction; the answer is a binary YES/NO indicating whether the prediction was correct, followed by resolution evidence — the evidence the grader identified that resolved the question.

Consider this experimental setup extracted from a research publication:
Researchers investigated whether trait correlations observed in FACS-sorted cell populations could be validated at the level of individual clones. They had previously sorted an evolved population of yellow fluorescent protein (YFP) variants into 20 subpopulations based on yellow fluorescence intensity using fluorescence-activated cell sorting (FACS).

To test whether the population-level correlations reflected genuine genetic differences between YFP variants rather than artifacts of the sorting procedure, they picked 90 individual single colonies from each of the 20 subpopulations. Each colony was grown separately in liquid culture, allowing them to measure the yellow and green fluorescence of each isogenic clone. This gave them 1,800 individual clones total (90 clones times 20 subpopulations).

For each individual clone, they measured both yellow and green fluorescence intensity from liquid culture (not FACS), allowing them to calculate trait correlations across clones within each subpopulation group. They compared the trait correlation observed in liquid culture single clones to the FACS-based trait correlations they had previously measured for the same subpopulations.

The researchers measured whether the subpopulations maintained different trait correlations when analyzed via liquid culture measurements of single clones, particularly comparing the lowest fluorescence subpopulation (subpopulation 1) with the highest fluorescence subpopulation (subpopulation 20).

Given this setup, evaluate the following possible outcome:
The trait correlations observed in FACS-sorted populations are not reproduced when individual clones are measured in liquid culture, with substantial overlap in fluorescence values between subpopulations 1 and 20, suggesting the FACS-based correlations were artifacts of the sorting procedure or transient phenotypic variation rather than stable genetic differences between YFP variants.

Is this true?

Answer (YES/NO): NO